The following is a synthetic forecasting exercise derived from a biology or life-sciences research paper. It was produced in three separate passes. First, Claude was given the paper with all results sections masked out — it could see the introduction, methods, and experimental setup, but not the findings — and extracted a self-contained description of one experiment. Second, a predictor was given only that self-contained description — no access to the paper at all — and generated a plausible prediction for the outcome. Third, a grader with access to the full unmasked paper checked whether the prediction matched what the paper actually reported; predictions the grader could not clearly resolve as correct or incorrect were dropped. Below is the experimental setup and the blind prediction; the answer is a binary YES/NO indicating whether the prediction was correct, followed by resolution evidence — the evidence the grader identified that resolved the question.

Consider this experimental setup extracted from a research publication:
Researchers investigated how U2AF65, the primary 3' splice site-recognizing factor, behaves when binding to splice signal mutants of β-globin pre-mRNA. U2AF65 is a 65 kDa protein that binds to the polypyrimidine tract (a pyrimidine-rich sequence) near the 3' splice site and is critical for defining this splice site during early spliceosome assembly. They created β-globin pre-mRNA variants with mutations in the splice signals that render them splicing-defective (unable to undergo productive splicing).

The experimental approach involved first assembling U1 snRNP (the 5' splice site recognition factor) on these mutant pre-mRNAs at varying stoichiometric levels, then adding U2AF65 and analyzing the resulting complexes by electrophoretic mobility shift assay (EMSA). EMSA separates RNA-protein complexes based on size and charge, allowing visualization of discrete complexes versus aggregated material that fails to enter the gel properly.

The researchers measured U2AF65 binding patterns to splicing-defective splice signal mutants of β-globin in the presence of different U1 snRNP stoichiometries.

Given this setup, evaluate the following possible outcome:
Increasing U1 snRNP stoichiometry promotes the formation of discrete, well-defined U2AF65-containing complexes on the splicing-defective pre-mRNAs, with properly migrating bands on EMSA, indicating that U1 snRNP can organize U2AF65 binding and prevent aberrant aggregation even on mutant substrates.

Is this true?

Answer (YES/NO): NO